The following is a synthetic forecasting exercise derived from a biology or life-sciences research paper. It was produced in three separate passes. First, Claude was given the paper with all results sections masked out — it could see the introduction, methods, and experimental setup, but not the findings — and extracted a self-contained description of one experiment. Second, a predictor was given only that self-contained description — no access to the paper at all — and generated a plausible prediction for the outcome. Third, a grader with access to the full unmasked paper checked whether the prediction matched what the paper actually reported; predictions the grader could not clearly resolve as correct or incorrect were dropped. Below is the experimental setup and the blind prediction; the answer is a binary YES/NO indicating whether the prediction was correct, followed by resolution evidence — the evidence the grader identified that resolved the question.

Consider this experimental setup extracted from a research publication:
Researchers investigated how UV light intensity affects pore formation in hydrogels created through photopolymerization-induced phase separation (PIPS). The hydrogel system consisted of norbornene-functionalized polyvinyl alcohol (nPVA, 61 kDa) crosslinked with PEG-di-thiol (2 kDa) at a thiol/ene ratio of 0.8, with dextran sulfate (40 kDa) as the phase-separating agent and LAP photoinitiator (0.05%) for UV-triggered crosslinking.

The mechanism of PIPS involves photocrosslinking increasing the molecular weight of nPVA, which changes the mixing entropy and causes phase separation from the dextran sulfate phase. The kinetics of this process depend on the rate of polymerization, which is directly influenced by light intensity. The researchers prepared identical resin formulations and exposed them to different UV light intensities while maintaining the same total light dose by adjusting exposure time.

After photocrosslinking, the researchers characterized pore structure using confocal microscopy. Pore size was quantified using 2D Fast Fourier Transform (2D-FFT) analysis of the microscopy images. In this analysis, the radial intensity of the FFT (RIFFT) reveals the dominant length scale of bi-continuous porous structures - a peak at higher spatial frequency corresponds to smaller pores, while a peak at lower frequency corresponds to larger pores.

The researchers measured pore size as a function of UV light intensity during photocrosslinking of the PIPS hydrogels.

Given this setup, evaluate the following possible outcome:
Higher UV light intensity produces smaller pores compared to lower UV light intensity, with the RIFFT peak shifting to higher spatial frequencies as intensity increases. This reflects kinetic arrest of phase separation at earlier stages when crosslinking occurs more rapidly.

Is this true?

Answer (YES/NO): YES